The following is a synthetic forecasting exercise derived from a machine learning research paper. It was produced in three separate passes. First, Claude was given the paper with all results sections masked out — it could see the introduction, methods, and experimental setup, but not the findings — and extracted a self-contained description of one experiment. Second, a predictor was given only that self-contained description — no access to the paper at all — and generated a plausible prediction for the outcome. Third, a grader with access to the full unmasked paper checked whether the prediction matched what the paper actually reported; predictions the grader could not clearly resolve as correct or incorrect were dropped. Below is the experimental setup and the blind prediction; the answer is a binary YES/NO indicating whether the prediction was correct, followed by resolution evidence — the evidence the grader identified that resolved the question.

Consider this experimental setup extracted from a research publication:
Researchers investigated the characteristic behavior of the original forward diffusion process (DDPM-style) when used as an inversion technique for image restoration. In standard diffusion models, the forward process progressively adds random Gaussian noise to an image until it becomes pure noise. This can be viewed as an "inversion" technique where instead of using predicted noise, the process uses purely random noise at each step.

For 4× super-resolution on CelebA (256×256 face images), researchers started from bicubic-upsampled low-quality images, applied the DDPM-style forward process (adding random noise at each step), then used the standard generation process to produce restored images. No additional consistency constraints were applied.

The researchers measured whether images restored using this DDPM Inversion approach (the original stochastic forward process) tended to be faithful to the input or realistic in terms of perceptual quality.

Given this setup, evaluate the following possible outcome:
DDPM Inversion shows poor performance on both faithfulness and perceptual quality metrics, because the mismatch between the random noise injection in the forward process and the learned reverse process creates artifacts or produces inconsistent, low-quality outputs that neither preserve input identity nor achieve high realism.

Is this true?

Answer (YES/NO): NO